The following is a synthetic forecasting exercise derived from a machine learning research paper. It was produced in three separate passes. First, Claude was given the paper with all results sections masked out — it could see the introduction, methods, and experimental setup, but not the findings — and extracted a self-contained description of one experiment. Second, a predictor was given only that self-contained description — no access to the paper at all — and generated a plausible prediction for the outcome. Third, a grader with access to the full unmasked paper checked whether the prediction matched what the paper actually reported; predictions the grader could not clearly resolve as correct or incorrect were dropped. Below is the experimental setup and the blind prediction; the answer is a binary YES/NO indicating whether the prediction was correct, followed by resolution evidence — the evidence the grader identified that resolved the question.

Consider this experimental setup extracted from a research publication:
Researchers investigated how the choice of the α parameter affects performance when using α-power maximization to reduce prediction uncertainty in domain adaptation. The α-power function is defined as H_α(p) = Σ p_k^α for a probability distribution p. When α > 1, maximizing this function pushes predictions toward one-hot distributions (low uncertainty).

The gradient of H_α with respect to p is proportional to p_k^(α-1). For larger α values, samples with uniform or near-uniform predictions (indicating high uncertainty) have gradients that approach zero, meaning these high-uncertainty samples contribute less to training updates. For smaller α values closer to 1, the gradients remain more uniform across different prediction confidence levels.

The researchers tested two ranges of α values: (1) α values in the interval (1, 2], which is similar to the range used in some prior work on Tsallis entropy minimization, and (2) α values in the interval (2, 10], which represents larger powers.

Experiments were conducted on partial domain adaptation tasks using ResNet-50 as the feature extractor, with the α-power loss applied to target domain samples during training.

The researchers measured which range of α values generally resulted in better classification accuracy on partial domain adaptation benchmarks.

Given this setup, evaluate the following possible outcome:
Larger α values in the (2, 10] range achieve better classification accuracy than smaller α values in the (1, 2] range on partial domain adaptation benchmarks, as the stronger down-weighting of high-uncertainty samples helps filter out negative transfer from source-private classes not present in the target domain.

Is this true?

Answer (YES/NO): YES